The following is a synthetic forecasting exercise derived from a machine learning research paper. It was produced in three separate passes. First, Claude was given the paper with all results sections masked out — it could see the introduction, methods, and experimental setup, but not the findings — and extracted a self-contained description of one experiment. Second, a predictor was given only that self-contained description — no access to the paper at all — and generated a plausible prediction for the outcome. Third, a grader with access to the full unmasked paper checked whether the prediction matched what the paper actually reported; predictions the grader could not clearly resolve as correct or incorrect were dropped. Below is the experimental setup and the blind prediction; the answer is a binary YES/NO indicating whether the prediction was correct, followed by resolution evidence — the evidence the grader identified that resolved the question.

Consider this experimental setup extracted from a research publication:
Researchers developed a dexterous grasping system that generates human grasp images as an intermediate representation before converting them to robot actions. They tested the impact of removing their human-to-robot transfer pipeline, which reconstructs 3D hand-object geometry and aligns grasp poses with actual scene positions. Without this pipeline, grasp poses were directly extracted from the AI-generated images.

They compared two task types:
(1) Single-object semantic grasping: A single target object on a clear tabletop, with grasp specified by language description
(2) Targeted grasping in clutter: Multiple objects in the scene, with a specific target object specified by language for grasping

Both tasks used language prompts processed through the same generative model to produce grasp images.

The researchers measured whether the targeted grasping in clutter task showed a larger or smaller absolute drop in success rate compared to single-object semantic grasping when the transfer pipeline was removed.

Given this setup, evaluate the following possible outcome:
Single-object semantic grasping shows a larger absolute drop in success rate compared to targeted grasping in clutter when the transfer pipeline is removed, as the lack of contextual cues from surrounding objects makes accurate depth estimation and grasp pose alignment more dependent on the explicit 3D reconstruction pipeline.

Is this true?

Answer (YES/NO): YES